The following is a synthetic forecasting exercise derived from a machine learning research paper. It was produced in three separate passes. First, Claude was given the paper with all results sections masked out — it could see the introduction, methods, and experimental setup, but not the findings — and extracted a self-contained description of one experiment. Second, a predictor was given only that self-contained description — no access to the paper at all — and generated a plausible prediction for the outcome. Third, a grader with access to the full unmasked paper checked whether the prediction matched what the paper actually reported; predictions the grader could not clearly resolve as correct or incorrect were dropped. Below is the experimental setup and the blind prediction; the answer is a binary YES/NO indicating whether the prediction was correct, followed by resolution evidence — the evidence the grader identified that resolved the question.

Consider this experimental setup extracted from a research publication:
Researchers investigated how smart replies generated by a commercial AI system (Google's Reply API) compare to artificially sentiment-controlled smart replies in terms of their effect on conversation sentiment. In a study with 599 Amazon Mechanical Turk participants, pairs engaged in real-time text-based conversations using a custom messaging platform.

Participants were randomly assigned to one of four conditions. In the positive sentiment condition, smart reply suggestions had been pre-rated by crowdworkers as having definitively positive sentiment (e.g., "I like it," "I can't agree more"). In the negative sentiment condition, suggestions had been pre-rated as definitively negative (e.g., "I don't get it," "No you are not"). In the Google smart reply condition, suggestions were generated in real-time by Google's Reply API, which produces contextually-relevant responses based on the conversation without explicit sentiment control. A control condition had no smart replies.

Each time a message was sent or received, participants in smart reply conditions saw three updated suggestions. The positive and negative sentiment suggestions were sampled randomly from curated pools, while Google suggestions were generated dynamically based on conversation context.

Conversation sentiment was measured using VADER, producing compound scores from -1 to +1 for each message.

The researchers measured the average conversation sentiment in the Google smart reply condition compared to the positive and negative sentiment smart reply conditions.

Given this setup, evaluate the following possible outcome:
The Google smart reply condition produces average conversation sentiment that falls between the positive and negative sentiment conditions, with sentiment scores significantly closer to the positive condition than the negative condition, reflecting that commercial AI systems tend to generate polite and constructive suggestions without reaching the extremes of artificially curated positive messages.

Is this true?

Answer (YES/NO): NO